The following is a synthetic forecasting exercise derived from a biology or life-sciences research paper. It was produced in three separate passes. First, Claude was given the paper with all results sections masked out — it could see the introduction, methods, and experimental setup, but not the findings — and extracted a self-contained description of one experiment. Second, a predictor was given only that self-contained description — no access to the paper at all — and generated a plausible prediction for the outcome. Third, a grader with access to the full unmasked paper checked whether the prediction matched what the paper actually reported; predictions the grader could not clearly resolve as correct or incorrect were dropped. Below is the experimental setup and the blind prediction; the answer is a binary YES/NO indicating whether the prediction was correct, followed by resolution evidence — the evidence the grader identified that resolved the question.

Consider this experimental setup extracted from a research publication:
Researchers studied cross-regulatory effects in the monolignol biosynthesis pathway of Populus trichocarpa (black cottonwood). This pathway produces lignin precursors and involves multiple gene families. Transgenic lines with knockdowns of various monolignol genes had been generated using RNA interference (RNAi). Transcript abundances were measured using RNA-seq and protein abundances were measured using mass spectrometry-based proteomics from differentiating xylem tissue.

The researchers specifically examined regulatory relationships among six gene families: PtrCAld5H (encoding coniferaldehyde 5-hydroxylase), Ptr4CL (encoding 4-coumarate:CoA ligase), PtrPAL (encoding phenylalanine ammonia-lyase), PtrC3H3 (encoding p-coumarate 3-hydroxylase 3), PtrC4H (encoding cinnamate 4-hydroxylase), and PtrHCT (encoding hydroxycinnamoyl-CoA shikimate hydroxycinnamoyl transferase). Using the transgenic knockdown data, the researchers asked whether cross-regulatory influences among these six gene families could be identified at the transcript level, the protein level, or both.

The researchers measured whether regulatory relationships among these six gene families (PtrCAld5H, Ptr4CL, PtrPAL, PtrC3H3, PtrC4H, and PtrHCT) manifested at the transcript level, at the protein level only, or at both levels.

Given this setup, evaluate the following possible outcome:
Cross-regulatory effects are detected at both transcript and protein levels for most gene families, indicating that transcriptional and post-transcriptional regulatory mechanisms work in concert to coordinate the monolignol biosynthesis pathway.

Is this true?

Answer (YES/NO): NO